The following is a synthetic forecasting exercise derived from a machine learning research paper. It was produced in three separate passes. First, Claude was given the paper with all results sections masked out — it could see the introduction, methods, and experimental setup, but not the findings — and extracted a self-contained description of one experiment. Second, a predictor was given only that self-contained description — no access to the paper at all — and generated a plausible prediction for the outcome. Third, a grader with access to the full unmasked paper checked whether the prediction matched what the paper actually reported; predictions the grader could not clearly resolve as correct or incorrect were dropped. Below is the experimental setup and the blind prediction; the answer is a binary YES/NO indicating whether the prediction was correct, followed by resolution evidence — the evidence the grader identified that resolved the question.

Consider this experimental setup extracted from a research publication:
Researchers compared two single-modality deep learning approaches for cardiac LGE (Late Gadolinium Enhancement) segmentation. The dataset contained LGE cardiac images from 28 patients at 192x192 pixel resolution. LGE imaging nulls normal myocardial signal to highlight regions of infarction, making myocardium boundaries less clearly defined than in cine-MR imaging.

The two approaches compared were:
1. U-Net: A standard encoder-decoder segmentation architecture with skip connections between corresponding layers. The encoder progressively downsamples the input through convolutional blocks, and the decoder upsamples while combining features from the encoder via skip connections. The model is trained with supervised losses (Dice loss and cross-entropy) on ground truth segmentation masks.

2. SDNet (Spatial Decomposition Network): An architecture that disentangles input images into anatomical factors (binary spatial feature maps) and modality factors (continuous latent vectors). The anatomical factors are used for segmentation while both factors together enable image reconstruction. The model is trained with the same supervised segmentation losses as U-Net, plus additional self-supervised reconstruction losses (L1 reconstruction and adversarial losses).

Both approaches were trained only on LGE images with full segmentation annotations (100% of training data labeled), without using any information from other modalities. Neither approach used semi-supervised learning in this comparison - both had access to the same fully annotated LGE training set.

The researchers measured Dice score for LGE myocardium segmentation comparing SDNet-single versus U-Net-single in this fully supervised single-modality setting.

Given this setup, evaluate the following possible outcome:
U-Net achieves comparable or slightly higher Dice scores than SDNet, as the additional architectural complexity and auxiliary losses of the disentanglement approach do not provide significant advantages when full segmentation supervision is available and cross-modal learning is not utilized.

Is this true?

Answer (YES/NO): NO